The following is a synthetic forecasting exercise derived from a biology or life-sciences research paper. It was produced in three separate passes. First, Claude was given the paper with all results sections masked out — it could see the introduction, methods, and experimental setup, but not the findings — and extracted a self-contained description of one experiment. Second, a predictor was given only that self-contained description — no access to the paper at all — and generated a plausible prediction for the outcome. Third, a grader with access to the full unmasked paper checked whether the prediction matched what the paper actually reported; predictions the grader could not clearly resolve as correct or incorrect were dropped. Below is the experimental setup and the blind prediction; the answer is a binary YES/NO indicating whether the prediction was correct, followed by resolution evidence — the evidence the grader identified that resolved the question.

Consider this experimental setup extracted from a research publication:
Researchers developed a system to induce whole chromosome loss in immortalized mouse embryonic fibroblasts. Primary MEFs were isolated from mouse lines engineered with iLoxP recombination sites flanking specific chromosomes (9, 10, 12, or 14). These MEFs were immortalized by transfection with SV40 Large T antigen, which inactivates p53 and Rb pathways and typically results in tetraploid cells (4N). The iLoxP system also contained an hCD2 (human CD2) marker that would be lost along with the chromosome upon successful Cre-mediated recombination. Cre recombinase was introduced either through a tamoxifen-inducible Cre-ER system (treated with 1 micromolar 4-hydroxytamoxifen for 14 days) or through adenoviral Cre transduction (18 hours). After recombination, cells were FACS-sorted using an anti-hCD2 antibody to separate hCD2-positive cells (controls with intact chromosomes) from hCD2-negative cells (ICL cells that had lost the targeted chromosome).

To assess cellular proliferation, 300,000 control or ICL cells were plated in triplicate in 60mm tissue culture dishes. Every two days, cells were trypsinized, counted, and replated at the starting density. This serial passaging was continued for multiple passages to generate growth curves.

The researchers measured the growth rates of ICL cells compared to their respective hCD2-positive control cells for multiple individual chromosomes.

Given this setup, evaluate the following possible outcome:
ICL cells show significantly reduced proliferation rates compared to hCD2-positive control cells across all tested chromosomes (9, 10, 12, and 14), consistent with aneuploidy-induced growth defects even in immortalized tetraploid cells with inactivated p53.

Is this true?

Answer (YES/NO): NO